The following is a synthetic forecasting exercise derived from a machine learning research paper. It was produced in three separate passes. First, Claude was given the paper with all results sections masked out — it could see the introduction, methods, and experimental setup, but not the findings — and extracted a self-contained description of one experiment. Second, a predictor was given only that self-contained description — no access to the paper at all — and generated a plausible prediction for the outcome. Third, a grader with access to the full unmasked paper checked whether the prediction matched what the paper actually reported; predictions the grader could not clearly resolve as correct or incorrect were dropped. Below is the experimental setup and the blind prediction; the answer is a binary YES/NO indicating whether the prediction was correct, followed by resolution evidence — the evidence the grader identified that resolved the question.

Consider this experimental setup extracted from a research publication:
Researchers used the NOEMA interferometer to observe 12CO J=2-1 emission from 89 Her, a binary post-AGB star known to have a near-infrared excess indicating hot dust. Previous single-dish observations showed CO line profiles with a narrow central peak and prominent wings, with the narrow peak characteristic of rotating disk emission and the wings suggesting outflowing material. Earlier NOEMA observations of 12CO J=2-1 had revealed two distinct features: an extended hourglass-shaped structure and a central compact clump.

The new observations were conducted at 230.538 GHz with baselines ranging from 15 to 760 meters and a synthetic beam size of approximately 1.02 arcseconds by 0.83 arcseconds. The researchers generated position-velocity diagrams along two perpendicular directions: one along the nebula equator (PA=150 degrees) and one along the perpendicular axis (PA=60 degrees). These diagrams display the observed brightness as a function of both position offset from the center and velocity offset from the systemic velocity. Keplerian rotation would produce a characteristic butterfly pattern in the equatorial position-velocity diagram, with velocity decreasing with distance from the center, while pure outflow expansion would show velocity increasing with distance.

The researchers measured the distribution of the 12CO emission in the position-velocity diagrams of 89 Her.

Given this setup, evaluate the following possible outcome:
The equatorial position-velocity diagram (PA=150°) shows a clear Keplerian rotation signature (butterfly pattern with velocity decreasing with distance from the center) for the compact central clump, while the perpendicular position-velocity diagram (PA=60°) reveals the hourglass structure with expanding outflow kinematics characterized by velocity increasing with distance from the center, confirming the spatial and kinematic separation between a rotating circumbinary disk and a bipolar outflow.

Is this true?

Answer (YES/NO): NO